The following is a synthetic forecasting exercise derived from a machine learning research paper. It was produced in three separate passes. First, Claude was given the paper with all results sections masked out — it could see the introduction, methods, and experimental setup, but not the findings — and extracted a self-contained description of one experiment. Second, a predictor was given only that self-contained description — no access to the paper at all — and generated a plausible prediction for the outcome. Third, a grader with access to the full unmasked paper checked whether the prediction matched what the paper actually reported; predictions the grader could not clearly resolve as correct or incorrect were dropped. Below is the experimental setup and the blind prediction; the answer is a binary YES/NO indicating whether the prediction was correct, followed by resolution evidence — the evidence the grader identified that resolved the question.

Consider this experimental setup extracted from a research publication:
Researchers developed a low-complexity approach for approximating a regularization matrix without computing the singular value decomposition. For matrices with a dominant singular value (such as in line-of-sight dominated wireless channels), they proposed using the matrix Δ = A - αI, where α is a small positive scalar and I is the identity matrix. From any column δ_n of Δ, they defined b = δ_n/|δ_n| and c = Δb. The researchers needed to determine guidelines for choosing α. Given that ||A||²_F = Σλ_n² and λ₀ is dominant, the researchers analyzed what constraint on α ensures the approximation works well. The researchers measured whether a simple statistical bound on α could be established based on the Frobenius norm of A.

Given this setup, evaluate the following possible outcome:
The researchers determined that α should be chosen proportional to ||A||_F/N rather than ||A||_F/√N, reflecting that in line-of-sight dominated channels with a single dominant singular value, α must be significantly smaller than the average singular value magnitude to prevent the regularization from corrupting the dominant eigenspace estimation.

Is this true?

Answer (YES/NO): NO